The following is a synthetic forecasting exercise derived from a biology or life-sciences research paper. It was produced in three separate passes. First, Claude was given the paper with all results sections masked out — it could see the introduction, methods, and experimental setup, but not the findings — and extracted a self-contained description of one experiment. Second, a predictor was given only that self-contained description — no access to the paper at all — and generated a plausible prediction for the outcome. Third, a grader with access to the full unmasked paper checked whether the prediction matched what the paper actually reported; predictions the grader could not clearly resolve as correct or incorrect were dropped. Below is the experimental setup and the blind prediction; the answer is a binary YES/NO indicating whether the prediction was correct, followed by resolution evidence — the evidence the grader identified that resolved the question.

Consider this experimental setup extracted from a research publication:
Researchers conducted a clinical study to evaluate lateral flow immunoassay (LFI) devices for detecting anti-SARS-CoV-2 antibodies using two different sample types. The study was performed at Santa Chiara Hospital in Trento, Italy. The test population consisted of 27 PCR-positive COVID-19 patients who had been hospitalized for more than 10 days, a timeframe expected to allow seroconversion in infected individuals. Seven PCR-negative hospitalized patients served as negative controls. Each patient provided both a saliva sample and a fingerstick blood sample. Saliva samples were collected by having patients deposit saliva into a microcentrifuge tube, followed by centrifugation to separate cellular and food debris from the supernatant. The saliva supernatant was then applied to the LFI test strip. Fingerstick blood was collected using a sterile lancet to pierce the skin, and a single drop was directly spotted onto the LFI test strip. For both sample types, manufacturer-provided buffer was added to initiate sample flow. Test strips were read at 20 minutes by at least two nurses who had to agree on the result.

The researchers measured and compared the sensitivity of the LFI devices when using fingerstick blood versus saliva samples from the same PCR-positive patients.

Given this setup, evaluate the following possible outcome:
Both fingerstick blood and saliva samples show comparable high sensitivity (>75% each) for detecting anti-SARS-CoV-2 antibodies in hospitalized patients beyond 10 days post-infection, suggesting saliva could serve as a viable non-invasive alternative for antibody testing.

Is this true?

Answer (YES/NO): NO